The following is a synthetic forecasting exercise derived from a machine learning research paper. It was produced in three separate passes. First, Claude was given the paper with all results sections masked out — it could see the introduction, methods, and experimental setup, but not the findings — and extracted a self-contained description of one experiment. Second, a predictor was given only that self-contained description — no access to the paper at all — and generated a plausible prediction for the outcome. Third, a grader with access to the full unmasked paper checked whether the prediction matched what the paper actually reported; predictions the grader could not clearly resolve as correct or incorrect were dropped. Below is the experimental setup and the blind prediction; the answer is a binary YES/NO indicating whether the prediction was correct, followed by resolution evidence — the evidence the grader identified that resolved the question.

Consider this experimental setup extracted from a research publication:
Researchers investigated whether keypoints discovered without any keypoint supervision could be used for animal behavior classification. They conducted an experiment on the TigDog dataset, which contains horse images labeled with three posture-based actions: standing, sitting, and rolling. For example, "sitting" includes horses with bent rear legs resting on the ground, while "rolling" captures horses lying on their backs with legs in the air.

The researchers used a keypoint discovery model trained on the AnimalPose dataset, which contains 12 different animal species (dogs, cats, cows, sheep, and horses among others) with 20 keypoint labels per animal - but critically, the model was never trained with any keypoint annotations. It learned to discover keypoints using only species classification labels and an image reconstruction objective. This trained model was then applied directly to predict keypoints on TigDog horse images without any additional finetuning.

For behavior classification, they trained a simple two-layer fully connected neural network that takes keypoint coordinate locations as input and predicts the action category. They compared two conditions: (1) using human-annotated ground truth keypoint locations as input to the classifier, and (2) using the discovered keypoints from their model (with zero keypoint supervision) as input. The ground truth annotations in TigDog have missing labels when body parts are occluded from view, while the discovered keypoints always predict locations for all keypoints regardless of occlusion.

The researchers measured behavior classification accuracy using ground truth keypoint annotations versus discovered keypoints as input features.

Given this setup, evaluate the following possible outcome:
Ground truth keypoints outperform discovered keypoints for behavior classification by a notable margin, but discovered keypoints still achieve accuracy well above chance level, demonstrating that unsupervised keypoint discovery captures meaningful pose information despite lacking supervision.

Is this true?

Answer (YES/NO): NO